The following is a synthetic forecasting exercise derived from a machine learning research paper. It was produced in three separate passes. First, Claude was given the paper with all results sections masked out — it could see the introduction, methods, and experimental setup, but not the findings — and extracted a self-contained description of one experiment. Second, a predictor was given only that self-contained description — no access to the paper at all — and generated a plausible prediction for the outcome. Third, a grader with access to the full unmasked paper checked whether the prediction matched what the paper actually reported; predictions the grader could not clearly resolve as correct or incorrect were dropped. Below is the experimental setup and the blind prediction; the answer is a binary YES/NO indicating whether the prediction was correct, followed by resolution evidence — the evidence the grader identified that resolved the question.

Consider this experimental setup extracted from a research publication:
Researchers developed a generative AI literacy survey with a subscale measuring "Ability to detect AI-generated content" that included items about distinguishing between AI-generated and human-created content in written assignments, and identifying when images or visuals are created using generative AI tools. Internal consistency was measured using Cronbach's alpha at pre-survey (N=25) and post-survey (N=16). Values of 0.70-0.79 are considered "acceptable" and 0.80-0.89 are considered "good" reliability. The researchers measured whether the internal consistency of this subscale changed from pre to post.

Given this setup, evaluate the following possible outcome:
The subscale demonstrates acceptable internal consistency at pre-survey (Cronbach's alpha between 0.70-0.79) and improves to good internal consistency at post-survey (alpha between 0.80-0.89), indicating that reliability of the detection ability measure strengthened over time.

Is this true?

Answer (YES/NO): YES